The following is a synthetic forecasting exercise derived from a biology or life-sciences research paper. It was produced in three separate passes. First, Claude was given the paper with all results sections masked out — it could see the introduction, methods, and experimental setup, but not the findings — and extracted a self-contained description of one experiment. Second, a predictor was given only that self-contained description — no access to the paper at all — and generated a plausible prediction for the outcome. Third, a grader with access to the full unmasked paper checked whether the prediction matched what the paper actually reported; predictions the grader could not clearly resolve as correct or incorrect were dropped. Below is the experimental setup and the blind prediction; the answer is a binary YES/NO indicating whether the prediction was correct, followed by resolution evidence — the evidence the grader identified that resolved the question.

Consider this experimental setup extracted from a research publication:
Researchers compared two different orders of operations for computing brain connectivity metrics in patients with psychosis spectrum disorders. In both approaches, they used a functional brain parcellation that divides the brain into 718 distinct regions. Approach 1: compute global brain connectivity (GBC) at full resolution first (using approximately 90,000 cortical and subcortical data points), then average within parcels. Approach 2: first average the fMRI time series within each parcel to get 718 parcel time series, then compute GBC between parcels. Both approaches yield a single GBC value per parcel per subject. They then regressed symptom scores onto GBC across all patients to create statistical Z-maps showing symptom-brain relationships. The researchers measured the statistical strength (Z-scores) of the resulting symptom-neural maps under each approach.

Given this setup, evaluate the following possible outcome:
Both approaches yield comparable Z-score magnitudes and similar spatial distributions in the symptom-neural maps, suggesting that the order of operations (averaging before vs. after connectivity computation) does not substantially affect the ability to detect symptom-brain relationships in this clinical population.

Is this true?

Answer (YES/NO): NO